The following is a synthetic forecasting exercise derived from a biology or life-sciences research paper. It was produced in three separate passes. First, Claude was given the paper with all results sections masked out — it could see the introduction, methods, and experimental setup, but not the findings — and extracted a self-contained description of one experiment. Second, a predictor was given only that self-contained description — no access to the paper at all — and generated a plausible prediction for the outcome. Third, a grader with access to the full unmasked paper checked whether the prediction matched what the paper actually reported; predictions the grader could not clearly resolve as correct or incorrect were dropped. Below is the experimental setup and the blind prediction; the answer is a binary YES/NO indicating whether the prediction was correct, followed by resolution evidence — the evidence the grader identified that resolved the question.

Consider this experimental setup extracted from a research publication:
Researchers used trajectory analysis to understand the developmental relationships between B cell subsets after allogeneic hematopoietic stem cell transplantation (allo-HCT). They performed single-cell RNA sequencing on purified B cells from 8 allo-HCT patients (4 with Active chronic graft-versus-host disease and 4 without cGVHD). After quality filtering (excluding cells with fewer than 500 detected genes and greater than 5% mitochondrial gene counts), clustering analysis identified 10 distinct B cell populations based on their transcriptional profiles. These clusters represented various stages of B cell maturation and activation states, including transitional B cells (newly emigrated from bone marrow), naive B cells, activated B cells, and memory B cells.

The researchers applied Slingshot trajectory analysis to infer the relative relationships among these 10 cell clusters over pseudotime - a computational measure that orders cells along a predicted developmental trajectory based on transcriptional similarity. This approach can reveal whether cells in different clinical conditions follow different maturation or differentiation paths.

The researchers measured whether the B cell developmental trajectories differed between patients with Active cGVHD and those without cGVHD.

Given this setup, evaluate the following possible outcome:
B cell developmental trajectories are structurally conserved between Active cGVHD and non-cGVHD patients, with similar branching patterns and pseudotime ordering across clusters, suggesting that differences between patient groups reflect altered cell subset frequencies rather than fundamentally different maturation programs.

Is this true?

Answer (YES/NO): NO